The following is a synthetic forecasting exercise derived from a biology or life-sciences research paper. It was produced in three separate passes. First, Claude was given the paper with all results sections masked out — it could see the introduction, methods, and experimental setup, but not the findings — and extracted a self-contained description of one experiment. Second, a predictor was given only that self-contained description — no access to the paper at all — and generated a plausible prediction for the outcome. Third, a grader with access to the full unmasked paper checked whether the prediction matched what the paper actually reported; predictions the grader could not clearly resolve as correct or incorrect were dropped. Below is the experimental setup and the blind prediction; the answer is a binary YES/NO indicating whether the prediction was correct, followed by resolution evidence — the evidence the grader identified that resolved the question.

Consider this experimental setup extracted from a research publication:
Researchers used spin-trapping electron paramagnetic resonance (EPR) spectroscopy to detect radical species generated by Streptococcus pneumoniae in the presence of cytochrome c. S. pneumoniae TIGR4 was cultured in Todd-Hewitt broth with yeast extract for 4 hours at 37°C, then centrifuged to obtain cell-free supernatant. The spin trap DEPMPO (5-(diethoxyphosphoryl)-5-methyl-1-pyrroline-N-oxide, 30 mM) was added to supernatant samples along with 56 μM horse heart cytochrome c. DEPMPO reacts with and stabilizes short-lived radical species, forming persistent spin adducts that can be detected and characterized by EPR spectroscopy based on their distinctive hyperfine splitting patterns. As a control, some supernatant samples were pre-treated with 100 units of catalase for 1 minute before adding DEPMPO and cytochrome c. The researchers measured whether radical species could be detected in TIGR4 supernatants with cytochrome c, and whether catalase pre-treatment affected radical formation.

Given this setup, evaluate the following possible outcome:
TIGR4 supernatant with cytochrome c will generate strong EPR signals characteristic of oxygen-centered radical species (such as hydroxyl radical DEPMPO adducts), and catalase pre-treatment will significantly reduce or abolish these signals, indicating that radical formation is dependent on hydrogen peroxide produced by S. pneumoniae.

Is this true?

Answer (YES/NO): NO